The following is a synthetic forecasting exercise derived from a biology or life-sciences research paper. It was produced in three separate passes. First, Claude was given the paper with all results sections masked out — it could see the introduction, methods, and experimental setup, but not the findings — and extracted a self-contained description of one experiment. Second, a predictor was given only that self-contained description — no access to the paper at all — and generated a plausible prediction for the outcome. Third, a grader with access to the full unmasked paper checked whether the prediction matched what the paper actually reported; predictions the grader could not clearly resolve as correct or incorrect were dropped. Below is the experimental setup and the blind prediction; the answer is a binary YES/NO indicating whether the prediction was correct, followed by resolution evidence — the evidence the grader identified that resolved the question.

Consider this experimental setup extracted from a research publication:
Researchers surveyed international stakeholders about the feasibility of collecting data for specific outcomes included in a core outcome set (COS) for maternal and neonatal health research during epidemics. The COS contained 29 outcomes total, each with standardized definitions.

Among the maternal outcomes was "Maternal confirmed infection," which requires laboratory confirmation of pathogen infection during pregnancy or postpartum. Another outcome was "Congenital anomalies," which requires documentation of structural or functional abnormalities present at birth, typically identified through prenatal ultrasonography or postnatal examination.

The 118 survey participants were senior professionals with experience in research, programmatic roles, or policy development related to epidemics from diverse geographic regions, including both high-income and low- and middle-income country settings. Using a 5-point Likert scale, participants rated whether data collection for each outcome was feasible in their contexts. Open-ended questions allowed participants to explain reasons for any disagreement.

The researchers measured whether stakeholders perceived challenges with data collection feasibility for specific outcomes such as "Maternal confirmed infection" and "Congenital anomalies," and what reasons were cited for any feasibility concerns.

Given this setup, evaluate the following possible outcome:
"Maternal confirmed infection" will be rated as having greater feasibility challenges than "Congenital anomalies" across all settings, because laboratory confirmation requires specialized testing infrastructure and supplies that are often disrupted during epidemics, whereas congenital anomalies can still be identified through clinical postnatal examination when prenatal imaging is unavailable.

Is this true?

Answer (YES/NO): NO